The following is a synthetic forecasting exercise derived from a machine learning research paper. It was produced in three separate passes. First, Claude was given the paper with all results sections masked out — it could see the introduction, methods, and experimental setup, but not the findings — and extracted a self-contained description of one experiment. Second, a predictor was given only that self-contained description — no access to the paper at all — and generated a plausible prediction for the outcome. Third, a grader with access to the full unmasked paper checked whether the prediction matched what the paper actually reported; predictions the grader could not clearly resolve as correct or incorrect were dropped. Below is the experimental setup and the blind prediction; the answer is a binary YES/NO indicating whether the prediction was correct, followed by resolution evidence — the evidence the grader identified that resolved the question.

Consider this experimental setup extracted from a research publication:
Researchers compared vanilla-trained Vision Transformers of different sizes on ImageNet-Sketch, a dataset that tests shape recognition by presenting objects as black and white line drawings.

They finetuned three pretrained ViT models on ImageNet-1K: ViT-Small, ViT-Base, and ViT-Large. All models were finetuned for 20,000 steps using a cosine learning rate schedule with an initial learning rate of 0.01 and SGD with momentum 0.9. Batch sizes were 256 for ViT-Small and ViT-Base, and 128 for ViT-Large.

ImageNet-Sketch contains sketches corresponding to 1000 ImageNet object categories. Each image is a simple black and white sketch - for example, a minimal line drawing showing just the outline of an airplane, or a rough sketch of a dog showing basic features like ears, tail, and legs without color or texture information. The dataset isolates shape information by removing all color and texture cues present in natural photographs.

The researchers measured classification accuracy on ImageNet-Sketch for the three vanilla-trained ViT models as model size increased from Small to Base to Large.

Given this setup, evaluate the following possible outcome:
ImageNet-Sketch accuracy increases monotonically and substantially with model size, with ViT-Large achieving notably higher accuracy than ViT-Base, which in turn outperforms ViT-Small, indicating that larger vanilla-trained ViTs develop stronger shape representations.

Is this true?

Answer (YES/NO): YES